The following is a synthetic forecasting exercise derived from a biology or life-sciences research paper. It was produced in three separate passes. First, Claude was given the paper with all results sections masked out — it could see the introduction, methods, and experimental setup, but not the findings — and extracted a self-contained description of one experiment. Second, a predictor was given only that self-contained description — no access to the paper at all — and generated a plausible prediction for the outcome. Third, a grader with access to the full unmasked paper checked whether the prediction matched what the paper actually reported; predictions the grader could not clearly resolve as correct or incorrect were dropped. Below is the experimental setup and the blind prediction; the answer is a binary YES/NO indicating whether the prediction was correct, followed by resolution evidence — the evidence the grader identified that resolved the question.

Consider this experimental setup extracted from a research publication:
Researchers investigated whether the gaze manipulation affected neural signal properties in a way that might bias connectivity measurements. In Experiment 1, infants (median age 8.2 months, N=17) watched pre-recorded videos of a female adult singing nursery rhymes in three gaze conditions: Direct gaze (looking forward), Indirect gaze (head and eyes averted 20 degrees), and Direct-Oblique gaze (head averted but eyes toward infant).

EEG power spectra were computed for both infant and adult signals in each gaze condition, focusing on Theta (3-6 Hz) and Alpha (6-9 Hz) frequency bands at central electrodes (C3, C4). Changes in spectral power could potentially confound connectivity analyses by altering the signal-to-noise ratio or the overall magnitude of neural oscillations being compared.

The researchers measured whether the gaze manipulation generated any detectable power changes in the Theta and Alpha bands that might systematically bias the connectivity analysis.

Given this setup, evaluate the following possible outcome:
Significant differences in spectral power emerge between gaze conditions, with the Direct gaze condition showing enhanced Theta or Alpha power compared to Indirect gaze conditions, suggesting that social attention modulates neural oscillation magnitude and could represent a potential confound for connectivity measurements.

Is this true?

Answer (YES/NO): NO